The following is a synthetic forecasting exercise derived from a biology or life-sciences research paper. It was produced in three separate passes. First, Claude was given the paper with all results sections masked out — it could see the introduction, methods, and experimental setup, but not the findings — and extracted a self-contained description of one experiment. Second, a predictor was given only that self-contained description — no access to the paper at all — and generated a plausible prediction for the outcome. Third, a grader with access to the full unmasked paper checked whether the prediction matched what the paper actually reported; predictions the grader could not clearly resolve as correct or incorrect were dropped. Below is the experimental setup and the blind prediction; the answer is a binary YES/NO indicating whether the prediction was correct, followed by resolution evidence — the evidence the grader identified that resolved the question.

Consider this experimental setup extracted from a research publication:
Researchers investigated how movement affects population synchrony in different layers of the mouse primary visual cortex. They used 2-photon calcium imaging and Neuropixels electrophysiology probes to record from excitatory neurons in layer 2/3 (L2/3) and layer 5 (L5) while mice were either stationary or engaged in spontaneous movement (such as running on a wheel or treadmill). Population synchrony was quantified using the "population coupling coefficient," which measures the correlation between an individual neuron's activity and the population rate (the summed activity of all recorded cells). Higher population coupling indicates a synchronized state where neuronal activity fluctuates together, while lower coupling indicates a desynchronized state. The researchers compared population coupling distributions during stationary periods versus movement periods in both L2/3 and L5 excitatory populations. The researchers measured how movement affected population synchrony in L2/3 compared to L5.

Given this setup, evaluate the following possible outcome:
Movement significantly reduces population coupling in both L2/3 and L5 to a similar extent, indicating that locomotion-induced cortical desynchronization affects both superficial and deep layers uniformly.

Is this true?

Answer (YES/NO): NO